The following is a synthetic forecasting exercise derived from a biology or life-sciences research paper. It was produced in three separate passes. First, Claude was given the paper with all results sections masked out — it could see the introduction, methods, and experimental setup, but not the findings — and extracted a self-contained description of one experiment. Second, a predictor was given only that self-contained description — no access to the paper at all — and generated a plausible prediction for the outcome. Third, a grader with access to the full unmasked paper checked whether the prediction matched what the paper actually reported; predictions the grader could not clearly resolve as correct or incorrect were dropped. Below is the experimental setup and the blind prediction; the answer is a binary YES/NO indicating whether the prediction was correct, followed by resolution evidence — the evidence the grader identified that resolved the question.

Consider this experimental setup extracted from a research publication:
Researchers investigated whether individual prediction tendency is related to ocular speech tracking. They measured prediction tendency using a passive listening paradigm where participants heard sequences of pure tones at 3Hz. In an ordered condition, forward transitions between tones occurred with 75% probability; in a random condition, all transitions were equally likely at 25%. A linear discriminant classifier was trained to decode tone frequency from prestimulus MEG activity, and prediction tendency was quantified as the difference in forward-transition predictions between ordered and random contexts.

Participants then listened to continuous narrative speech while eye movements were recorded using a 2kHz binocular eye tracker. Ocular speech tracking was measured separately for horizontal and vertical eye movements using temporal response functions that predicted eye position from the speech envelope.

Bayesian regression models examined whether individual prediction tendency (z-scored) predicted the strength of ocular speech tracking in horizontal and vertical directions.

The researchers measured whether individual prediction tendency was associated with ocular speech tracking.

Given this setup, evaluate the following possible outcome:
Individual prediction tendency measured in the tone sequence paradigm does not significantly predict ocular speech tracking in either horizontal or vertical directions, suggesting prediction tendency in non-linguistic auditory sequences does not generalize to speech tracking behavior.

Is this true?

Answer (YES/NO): YES